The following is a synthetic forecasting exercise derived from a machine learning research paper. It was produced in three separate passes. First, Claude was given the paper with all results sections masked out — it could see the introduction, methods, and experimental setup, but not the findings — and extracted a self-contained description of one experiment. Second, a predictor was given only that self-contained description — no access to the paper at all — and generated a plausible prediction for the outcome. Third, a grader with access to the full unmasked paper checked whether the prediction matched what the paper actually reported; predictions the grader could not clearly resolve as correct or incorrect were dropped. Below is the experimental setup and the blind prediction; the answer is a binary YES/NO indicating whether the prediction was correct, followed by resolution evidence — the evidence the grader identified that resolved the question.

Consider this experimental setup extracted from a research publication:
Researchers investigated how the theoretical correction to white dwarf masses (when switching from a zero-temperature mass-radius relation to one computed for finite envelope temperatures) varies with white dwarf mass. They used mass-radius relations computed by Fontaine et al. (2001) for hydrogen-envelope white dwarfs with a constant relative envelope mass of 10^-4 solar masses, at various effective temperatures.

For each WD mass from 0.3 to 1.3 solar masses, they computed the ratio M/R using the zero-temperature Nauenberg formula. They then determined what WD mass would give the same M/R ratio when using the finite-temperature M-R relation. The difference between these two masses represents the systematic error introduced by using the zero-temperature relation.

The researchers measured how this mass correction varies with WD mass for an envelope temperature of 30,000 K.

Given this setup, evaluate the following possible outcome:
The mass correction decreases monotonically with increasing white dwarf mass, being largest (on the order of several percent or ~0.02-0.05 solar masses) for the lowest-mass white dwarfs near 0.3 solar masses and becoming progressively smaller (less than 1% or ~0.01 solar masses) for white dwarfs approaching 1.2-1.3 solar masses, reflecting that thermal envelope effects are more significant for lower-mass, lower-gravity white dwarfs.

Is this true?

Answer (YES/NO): YES